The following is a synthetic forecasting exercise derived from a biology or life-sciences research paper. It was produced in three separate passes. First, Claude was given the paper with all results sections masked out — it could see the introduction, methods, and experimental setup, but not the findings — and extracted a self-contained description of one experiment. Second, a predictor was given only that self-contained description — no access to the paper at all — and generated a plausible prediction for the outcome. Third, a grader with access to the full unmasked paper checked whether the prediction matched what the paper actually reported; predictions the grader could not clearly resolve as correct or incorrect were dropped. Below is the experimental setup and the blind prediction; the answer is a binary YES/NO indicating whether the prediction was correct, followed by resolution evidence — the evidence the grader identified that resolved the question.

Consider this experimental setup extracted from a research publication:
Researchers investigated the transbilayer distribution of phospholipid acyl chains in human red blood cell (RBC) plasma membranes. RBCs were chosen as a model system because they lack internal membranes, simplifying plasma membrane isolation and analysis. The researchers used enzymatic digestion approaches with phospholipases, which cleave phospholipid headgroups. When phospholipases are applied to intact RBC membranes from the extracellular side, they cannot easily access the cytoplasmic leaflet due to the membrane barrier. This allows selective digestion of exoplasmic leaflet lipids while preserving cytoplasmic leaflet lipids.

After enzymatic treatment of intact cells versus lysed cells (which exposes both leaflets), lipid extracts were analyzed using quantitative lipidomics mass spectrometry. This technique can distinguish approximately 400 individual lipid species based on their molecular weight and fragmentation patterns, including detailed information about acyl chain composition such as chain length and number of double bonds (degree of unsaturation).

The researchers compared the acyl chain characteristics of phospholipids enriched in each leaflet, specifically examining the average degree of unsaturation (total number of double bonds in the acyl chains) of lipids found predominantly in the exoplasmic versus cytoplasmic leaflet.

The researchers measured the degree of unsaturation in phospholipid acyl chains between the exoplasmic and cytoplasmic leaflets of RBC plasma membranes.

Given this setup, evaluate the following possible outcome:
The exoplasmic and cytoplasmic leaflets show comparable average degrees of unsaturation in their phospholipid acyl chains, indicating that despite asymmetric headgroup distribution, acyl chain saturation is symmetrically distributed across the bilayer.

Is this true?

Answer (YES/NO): NO